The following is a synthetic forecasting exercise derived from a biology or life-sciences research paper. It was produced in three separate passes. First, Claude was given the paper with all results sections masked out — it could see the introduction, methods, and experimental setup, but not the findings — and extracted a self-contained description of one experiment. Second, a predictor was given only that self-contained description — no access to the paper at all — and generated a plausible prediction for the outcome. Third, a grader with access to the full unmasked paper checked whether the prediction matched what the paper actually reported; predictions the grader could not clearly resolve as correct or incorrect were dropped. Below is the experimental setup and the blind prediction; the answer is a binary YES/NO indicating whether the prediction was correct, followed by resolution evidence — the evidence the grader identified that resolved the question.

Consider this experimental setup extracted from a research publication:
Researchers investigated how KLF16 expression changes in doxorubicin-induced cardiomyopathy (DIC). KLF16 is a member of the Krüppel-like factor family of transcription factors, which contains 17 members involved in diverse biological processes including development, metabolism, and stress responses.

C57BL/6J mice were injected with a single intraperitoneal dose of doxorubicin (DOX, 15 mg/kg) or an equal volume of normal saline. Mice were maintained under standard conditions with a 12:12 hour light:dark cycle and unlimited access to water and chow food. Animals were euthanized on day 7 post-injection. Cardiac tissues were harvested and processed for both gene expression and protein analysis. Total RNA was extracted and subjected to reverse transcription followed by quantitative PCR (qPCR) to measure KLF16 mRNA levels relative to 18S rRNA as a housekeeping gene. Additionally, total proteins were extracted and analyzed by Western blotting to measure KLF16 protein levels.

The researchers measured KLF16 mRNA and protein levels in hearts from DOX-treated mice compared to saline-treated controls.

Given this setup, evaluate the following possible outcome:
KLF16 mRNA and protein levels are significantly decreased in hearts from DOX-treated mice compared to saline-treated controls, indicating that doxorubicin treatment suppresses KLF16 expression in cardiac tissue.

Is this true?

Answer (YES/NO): NO